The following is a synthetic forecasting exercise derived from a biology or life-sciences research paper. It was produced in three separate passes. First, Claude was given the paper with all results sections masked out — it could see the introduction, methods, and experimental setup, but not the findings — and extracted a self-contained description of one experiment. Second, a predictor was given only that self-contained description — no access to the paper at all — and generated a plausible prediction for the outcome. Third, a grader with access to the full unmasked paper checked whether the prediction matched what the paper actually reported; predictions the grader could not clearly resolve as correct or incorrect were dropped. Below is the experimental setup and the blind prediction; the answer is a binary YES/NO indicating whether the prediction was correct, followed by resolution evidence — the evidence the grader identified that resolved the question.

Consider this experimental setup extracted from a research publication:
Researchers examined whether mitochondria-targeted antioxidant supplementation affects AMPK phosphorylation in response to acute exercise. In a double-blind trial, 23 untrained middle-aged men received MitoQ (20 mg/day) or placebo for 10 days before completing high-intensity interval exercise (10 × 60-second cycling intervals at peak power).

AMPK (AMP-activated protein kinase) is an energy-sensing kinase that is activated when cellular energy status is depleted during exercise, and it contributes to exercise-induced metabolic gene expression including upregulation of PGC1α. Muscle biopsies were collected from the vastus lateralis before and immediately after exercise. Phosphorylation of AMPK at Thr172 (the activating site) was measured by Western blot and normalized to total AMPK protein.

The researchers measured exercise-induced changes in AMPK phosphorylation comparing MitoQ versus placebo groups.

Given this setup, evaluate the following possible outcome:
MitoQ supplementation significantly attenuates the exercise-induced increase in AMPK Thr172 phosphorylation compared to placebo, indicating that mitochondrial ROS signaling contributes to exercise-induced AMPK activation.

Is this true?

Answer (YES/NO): NO